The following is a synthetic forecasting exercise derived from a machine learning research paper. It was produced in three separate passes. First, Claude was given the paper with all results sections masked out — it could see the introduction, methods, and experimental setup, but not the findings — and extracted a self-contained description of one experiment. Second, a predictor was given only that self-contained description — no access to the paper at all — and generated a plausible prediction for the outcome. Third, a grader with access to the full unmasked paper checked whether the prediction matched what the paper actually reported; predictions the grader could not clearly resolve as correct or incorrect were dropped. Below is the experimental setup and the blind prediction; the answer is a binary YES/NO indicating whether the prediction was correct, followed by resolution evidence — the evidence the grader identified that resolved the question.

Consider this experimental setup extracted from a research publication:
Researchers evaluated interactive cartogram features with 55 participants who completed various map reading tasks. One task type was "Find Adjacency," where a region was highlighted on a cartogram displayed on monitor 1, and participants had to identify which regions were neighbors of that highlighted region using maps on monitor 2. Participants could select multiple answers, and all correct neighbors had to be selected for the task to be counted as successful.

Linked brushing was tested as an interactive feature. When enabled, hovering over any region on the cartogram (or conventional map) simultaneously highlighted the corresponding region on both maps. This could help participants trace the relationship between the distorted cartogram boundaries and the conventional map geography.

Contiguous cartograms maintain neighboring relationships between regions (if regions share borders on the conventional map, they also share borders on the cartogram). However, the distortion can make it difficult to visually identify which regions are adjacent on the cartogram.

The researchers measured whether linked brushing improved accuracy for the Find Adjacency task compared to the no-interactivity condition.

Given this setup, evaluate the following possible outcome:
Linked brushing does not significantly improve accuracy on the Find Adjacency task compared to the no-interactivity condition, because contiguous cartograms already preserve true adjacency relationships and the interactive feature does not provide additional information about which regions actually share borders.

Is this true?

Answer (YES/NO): YES